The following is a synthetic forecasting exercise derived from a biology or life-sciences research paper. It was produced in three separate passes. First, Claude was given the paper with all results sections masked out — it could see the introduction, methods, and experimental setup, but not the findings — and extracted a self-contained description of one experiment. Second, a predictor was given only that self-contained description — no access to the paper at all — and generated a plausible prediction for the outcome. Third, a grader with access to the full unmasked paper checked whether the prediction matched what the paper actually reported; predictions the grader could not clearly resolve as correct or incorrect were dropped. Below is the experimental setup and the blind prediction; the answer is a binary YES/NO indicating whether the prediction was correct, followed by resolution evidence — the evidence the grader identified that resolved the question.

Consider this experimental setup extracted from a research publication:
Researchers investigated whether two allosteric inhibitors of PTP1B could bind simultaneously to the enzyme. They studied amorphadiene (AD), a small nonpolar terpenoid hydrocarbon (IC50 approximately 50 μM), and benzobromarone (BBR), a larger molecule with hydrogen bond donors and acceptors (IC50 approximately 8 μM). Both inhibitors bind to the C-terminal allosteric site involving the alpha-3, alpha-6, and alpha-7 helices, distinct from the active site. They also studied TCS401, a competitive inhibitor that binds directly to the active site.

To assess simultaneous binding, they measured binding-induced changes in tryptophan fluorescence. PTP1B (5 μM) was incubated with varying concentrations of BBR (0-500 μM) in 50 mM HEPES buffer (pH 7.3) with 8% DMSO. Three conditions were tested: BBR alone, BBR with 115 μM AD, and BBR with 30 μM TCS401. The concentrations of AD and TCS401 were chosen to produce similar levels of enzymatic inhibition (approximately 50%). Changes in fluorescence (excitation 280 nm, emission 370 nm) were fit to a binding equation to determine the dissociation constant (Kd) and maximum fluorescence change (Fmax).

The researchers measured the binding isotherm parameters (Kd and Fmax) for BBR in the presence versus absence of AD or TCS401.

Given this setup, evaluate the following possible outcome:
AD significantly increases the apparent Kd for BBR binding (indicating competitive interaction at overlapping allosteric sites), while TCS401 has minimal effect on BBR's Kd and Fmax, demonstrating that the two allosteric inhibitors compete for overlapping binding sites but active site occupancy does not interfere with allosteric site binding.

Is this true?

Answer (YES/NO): NO